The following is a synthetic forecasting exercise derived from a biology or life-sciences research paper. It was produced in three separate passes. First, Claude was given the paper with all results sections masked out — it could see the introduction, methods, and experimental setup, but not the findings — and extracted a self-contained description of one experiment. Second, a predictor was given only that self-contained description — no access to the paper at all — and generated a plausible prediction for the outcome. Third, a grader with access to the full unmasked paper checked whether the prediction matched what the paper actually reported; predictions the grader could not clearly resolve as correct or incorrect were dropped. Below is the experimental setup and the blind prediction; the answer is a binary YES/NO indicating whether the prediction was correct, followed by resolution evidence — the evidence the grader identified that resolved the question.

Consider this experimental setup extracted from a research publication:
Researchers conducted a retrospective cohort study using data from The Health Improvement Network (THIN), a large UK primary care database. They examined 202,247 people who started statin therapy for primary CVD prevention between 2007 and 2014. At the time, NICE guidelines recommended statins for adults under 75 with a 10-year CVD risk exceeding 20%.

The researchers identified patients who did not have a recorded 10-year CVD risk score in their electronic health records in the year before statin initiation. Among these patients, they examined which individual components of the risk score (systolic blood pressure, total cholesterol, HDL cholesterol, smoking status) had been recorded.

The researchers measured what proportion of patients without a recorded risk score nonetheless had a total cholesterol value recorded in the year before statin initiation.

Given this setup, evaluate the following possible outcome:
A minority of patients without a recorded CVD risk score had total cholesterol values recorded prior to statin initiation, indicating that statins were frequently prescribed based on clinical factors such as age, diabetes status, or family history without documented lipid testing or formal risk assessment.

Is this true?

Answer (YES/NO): NO